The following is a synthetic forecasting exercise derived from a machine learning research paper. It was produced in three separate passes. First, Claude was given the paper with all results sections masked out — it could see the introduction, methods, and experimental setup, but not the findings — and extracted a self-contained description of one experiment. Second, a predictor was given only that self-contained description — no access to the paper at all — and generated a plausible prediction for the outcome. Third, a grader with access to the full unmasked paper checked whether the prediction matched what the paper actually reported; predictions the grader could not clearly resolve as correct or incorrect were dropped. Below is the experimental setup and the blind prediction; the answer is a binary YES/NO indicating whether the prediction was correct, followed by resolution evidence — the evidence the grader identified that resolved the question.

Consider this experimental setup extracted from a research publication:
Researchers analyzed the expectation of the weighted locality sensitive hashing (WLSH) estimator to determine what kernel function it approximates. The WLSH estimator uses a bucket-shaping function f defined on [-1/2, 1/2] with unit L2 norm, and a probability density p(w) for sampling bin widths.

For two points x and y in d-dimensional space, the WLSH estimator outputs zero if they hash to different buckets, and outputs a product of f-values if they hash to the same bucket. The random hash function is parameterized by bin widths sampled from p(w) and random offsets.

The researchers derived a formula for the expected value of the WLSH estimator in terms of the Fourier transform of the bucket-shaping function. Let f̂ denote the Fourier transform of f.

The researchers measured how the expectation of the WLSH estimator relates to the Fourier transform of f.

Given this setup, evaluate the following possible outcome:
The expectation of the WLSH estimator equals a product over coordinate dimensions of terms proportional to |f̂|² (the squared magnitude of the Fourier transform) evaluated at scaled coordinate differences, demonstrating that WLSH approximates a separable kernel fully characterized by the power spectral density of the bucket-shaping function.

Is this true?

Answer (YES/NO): NO